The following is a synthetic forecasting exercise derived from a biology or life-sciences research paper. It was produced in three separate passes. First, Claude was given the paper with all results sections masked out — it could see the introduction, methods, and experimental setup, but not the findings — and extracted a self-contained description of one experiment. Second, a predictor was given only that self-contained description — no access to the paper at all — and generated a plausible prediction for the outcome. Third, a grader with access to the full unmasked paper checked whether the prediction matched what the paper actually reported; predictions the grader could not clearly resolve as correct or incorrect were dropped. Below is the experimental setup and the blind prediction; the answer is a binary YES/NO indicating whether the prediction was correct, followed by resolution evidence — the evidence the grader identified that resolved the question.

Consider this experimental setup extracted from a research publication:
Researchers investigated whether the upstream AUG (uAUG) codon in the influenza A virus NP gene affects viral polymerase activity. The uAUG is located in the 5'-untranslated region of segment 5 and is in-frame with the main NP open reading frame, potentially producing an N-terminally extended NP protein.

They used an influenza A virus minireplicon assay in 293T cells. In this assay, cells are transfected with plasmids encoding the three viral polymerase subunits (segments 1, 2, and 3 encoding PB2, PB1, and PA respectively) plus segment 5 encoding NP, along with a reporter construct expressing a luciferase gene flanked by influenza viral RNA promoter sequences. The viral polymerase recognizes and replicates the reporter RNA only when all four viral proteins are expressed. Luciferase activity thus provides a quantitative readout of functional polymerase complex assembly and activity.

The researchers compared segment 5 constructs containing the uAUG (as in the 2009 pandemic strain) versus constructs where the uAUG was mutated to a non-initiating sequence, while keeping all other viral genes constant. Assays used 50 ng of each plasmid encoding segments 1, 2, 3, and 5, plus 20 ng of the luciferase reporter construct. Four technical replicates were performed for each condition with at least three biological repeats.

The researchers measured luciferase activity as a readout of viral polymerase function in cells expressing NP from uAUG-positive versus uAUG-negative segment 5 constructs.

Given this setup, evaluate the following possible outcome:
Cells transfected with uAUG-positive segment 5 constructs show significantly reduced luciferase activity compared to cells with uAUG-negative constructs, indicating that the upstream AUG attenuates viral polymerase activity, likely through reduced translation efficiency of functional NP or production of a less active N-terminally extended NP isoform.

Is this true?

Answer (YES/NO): NO